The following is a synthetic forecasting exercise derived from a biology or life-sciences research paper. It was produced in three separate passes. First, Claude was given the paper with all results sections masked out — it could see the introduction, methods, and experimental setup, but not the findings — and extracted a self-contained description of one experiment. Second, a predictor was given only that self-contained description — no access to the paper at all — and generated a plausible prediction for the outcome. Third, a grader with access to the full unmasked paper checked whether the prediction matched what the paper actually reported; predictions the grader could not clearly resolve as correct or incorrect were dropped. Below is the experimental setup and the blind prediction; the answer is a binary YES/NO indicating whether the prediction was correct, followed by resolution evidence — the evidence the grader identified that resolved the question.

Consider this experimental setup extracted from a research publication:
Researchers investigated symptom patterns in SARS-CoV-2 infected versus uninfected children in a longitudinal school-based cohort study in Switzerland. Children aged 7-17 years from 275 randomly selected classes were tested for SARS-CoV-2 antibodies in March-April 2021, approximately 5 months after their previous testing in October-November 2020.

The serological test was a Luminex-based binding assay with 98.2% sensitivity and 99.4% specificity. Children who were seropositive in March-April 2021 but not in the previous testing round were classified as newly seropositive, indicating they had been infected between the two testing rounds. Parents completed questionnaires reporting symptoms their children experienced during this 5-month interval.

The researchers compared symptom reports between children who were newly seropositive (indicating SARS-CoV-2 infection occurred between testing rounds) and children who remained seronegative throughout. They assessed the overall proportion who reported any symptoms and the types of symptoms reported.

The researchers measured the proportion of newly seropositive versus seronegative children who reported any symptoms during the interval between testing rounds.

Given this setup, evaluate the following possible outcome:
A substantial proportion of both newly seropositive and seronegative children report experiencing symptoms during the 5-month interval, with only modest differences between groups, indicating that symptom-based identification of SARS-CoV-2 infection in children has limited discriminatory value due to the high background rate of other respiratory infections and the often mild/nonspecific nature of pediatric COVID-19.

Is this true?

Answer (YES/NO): NO